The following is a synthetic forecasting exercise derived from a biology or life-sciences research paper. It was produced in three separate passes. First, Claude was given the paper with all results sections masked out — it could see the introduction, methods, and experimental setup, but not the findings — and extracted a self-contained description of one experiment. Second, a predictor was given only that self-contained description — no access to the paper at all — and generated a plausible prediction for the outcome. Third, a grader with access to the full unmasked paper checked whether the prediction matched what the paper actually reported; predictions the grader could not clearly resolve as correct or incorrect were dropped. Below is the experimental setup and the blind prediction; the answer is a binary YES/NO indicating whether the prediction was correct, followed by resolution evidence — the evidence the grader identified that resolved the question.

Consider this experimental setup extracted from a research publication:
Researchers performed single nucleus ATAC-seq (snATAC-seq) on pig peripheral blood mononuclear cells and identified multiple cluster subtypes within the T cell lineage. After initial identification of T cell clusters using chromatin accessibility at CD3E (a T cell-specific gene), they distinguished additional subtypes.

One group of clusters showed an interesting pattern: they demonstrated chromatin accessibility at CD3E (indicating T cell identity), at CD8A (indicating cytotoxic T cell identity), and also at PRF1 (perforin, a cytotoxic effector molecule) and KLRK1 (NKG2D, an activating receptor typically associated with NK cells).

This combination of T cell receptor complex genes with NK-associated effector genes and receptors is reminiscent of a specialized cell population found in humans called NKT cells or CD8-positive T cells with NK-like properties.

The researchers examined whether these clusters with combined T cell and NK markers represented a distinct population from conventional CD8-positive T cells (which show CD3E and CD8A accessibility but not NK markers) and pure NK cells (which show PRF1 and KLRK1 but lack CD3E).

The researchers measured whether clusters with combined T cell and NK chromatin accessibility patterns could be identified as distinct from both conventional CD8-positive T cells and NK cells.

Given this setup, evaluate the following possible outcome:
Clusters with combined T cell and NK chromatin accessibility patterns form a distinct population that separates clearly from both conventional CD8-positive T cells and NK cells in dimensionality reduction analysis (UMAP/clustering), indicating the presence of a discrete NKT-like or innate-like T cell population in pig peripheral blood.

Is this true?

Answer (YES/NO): NO